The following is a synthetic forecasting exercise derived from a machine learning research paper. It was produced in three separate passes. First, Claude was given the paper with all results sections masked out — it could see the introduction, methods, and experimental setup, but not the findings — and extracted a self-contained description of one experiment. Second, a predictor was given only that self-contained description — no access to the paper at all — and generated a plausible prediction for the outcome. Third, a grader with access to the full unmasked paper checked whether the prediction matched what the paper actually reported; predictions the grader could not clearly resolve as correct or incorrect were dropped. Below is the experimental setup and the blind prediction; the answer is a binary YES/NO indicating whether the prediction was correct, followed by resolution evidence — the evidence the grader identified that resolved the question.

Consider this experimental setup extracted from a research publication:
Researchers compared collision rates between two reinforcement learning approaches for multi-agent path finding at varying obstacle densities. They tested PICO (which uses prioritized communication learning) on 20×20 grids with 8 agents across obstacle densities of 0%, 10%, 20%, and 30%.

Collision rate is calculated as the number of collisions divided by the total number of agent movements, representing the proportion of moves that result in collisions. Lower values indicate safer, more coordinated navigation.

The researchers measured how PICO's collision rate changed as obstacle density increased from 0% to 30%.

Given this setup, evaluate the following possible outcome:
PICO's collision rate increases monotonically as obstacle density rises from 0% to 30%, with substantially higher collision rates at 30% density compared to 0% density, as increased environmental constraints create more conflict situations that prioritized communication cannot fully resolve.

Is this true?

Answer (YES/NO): NO